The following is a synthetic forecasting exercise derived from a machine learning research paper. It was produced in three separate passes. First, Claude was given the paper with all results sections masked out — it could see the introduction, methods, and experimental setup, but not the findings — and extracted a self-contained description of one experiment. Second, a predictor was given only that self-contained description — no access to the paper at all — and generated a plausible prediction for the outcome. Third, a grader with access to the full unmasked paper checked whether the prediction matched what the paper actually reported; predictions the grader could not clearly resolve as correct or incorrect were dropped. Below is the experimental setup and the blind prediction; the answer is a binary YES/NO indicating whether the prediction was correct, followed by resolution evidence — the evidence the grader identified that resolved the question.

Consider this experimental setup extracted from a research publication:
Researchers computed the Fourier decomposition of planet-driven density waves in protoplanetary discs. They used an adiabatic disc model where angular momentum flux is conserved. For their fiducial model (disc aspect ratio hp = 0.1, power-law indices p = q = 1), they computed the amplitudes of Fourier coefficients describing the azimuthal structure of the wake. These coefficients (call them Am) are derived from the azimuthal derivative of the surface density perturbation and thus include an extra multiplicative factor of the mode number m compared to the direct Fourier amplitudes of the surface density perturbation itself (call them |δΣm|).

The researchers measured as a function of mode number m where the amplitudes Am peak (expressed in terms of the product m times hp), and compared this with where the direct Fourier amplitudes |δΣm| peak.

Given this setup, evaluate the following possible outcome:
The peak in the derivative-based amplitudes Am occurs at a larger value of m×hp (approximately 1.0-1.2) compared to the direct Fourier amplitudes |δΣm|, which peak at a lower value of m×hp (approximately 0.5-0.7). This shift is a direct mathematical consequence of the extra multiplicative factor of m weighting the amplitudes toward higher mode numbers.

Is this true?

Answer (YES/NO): NO